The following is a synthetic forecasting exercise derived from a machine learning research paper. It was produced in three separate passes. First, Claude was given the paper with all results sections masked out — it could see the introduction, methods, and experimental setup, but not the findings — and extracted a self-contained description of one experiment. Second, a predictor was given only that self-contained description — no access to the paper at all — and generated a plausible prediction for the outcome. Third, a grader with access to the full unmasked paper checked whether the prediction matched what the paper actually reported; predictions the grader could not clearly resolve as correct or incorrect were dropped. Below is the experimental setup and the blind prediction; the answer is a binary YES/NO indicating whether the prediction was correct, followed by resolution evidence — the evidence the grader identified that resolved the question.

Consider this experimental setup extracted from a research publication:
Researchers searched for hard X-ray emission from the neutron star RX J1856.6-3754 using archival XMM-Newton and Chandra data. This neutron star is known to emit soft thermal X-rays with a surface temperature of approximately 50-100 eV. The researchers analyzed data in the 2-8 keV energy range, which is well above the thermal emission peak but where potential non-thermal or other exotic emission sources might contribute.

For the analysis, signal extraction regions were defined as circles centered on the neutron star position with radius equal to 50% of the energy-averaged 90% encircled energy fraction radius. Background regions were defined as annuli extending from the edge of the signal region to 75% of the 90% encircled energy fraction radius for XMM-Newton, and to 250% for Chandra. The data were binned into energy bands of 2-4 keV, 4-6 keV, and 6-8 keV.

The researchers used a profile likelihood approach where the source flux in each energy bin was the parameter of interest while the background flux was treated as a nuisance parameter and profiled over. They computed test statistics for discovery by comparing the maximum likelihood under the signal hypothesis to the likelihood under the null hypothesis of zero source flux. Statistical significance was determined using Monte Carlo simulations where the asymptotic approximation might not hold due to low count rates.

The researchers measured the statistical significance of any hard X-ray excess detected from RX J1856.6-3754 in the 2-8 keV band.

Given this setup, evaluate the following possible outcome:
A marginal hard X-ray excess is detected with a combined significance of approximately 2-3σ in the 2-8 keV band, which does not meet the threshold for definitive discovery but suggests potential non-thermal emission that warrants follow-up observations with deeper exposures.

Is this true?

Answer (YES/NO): NO